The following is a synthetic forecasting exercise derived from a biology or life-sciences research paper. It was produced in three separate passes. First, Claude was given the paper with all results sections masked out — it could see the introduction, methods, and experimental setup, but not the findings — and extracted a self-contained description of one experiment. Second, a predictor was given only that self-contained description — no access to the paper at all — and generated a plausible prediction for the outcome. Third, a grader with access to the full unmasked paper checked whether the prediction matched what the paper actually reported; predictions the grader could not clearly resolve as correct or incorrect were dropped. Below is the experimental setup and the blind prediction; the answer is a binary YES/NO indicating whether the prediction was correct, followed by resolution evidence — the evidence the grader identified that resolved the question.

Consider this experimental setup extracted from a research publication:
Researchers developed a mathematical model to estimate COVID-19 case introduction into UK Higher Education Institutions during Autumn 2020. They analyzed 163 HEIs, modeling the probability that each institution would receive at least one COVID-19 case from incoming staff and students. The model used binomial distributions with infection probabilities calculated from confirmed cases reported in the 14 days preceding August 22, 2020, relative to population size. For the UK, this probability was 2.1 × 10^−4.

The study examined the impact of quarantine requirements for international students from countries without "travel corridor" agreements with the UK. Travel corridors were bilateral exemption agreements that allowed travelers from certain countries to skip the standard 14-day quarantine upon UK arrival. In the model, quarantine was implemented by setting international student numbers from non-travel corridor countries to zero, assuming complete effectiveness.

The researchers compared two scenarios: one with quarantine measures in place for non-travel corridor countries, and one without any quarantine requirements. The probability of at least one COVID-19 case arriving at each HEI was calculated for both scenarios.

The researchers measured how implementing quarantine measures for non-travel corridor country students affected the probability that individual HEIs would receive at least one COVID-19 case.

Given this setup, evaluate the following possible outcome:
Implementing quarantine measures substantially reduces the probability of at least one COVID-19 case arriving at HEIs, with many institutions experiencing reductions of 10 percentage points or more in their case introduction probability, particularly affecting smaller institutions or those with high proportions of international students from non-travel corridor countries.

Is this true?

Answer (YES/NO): NO